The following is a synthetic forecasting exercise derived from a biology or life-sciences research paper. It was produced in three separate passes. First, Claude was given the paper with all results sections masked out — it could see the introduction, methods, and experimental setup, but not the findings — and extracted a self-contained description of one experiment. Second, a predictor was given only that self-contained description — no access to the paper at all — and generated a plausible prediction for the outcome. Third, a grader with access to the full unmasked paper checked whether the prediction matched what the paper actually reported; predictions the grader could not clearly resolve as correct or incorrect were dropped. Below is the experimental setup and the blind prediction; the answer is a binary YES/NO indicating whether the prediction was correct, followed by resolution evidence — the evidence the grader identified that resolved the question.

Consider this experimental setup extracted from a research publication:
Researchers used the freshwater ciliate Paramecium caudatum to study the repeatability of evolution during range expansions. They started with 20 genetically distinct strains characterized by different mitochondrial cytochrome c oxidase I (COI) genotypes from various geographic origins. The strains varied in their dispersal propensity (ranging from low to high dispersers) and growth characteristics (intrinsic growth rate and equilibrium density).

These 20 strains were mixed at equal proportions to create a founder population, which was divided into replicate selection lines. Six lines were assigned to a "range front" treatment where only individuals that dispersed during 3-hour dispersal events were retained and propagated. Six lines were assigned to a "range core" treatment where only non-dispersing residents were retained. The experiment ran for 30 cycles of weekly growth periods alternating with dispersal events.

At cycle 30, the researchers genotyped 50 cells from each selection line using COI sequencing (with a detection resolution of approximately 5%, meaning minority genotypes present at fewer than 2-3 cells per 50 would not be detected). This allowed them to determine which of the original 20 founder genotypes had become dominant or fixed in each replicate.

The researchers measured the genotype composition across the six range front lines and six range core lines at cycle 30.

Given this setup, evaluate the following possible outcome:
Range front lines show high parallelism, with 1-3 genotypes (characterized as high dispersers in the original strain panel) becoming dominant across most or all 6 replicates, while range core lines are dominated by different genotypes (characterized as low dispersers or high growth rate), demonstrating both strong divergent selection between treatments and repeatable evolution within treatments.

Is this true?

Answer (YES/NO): YES